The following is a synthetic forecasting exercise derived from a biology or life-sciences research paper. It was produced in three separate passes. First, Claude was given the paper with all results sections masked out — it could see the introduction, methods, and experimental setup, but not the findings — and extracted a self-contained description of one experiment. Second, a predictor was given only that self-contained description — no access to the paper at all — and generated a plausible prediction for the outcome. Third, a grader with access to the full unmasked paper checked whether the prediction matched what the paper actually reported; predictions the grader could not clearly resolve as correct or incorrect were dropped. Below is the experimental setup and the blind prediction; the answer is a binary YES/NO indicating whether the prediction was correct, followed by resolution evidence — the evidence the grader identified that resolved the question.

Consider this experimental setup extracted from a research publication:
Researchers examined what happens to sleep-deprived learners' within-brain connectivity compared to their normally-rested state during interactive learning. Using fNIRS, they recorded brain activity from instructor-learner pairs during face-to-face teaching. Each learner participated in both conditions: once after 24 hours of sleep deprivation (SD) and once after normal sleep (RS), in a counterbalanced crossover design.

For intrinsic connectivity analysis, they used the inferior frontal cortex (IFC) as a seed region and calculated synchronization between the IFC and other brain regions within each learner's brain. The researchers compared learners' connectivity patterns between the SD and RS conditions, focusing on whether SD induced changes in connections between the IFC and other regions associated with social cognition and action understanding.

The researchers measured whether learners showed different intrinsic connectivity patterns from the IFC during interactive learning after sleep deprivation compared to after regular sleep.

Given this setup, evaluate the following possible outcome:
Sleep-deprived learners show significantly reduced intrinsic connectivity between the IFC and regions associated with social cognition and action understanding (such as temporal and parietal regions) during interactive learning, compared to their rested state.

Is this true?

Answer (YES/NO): NO